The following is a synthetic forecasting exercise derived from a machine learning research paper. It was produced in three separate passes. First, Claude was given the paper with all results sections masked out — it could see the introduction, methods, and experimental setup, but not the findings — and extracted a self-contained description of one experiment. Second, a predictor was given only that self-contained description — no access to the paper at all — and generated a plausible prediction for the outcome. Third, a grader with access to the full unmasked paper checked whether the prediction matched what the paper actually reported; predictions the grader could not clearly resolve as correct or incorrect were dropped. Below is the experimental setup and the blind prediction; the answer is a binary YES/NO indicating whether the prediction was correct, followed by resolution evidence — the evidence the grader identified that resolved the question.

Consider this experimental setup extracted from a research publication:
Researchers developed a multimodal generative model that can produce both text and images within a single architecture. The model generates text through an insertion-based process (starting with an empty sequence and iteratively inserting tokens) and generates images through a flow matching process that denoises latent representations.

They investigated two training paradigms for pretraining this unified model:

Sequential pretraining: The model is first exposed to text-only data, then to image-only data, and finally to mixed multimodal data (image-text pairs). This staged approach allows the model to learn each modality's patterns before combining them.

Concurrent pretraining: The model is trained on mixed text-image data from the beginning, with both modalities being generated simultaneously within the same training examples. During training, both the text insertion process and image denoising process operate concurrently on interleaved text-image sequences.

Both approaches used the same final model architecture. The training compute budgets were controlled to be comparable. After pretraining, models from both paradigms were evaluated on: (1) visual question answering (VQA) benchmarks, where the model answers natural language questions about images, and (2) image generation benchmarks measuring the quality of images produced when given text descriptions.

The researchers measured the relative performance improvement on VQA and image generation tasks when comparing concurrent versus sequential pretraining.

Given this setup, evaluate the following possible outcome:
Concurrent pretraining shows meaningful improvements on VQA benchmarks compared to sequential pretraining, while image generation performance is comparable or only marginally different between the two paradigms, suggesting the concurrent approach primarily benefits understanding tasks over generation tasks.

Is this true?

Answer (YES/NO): YES